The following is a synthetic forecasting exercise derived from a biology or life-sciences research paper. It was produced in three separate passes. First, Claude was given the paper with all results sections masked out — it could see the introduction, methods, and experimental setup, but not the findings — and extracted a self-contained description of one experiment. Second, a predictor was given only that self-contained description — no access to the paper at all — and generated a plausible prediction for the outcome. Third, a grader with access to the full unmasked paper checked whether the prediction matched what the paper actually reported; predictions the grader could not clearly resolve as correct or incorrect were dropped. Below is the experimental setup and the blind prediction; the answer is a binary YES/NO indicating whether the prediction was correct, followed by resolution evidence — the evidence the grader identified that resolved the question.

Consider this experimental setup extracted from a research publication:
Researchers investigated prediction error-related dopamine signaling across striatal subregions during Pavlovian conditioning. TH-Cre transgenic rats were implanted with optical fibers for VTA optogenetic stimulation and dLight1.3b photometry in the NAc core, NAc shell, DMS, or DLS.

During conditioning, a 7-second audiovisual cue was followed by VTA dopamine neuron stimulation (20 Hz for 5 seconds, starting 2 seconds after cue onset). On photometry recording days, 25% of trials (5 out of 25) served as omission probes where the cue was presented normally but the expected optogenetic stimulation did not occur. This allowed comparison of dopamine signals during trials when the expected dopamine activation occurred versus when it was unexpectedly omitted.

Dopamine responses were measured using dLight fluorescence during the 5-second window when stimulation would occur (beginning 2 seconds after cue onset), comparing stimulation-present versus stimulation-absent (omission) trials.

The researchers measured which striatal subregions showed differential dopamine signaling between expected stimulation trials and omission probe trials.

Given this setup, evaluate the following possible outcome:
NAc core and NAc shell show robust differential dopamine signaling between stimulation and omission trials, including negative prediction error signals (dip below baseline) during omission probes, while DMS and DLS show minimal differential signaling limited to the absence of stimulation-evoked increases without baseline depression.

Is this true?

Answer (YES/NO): NO